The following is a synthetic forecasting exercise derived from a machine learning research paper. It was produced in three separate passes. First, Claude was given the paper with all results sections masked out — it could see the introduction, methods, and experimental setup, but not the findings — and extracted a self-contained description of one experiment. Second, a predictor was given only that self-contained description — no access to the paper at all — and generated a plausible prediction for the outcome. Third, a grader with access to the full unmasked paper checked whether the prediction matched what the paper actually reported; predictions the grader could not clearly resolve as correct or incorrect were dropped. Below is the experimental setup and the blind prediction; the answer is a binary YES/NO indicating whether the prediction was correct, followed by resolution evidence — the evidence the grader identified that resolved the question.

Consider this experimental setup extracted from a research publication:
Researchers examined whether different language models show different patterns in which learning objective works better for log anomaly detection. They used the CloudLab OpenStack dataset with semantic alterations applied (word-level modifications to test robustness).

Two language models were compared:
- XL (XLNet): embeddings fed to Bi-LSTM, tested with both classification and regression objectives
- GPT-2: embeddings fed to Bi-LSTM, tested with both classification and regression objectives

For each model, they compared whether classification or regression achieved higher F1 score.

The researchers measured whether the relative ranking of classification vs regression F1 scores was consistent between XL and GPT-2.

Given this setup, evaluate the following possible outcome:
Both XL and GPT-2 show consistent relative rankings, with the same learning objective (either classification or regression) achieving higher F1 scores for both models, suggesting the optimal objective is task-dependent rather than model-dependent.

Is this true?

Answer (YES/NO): NO